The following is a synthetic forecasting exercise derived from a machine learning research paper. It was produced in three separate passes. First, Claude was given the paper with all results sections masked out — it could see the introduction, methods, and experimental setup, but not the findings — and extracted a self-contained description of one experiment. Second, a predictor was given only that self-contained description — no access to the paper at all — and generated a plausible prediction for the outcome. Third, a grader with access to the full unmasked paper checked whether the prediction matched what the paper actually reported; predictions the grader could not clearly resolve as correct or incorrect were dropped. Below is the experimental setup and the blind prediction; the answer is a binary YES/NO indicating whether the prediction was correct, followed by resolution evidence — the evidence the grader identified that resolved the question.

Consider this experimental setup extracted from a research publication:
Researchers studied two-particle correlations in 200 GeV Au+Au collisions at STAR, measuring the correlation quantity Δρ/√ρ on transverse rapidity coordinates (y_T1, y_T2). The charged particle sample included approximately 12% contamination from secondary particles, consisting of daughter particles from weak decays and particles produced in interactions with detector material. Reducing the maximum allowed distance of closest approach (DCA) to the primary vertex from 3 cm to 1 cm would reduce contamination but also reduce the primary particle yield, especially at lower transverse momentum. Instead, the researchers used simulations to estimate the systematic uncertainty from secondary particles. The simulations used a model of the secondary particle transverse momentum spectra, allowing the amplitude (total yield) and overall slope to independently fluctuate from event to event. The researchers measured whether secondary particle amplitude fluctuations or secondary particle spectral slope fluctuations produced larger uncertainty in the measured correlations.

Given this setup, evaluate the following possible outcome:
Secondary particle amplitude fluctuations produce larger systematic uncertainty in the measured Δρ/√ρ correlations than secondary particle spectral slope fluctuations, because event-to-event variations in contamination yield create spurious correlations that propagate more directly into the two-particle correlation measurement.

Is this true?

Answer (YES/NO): YES